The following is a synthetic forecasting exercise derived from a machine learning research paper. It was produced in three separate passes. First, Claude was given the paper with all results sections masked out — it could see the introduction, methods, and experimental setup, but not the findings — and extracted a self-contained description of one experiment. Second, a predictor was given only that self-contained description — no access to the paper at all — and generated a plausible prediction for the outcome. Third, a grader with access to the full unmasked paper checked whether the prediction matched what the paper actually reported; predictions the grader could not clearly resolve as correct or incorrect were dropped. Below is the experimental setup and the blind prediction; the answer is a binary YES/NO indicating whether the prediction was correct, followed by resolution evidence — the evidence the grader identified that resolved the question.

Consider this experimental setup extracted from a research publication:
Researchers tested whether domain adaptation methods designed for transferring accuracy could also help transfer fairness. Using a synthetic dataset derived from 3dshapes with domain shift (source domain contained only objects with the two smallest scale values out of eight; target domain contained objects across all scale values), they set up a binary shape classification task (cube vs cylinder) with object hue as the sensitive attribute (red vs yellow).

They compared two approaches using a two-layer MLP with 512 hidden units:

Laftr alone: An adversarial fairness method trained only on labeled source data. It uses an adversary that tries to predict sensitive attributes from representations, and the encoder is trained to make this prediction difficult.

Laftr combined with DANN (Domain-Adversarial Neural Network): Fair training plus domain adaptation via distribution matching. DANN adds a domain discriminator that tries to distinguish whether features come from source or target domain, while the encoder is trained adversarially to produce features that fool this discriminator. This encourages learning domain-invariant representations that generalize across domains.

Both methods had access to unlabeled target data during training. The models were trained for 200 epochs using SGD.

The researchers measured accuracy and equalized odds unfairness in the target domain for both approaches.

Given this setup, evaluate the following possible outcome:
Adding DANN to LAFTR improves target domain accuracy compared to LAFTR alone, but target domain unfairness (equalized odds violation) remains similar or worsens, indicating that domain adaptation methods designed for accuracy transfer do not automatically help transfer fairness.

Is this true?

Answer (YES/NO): NO